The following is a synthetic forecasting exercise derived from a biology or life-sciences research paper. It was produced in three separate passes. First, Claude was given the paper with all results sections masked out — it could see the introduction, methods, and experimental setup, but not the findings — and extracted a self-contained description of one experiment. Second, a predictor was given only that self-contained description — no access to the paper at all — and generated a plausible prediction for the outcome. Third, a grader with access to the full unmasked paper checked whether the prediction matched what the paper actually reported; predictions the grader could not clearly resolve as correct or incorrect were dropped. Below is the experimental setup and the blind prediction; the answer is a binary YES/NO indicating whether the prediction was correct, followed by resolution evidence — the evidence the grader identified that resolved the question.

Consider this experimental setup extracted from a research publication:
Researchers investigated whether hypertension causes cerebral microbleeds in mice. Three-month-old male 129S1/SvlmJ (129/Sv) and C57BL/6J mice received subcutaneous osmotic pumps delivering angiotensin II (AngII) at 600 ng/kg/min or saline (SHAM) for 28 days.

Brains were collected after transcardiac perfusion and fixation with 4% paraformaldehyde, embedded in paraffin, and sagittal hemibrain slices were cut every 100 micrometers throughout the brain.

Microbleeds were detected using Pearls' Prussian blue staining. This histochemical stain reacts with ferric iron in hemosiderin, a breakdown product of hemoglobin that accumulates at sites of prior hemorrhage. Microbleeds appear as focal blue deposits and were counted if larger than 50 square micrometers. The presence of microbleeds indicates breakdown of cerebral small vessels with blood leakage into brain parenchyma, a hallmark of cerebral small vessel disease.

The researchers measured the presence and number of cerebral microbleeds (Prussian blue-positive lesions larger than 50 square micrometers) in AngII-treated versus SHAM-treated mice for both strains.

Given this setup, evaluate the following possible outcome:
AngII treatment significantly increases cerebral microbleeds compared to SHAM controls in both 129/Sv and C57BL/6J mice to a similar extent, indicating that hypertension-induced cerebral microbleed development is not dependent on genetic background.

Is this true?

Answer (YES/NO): NO